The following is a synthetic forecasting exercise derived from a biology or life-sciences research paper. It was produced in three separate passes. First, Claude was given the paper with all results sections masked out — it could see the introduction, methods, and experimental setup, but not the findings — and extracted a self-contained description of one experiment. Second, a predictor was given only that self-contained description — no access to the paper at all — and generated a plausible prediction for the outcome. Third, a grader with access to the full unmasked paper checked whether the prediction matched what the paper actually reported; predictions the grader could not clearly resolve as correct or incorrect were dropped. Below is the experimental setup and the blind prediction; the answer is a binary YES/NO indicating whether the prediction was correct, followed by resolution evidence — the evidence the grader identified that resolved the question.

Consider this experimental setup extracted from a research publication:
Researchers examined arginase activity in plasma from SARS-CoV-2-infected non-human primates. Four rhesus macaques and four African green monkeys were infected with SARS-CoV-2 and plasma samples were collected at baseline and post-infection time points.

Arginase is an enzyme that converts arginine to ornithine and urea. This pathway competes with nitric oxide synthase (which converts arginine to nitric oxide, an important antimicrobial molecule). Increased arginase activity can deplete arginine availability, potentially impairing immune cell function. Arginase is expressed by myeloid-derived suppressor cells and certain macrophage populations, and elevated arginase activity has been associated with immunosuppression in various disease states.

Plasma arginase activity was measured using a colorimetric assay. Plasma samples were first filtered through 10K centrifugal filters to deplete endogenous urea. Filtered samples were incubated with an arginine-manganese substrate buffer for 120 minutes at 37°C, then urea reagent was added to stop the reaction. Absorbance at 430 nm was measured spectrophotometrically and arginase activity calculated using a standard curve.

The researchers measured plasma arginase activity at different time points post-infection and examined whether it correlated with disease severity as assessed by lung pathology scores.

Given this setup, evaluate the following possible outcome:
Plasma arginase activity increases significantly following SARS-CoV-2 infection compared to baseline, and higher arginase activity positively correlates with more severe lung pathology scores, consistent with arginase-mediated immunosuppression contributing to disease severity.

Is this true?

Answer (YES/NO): NO